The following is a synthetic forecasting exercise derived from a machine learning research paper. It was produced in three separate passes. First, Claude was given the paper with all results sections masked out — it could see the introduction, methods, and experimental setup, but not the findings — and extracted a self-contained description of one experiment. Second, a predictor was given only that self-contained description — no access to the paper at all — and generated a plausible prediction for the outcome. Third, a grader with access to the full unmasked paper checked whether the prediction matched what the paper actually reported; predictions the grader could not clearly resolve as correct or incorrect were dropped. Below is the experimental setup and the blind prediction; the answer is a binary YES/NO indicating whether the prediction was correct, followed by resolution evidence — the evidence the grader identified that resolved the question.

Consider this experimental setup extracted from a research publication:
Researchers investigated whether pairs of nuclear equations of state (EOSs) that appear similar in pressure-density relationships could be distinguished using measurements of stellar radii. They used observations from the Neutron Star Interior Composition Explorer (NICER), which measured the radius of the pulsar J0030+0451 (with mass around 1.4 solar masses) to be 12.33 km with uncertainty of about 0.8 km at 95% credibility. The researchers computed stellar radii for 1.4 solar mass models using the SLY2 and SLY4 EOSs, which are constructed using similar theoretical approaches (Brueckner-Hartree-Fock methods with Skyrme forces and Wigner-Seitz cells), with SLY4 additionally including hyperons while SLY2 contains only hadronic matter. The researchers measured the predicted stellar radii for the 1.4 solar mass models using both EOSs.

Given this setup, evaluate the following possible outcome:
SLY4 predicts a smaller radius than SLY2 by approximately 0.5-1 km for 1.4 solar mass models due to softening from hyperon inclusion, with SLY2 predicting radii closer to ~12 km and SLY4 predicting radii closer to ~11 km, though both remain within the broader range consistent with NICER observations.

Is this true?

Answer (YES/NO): NO